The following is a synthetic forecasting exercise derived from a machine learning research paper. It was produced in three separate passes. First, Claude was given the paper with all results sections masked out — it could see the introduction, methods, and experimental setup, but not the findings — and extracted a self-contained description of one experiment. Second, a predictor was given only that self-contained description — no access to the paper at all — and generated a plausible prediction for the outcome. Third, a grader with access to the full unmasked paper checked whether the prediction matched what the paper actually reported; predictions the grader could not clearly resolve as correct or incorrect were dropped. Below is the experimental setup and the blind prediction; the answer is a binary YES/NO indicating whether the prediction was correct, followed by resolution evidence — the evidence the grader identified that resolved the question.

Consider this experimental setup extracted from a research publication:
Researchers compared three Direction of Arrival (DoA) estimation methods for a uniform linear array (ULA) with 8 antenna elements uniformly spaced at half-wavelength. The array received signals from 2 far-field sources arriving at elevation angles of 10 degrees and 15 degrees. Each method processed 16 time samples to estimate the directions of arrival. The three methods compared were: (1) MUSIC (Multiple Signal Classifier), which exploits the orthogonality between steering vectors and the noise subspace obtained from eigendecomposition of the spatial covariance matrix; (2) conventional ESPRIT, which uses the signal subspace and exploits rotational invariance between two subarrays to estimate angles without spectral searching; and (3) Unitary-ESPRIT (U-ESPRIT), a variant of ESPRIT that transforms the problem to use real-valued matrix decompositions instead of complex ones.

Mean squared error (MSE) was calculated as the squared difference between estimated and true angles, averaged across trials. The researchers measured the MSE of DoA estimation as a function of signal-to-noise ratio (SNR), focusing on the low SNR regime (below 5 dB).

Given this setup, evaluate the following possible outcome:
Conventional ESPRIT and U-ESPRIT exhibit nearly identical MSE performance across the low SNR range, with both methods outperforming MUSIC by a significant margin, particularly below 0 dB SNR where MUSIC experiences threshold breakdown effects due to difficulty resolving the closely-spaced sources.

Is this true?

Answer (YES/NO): NO